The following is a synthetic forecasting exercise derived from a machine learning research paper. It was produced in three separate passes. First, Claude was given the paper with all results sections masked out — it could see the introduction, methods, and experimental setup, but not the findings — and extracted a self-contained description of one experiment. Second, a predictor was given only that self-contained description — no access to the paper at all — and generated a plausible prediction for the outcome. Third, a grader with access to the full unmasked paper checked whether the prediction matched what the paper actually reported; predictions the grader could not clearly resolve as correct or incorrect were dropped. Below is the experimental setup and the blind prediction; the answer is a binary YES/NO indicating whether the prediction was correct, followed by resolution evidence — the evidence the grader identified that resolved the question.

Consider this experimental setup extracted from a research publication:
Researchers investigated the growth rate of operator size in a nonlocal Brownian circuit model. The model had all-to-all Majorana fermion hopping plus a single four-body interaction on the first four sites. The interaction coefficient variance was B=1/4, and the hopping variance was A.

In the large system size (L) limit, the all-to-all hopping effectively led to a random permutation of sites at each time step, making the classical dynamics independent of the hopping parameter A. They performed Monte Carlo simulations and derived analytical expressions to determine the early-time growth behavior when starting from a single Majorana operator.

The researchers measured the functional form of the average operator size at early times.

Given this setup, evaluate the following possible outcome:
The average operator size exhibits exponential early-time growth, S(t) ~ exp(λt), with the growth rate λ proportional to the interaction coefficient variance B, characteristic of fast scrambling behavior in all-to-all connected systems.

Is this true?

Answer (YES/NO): NO